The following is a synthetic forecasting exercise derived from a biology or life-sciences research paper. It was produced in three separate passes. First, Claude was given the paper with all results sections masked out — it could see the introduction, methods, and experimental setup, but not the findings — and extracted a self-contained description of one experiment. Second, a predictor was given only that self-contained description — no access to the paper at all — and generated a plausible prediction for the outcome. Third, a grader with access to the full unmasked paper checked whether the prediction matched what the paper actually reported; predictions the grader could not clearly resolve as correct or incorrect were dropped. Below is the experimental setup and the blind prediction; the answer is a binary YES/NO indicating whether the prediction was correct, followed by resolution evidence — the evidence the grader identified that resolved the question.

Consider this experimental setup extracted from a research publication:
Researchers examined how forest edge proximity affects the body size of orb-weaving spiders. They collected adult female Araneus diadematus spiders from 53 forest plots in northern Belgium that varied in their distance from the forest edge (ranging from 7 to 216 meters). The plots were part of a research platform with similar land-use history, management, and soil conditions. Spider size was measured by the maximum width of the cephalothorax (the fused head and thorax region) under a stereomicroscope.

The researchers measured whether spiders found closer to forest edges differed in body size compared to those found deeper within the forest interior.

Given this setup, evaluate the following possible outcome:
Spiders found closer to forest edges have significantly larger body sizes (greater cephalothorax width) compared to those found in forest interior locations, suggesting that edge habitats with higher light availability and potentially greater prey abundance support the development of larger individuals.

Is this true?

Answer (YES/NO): YES